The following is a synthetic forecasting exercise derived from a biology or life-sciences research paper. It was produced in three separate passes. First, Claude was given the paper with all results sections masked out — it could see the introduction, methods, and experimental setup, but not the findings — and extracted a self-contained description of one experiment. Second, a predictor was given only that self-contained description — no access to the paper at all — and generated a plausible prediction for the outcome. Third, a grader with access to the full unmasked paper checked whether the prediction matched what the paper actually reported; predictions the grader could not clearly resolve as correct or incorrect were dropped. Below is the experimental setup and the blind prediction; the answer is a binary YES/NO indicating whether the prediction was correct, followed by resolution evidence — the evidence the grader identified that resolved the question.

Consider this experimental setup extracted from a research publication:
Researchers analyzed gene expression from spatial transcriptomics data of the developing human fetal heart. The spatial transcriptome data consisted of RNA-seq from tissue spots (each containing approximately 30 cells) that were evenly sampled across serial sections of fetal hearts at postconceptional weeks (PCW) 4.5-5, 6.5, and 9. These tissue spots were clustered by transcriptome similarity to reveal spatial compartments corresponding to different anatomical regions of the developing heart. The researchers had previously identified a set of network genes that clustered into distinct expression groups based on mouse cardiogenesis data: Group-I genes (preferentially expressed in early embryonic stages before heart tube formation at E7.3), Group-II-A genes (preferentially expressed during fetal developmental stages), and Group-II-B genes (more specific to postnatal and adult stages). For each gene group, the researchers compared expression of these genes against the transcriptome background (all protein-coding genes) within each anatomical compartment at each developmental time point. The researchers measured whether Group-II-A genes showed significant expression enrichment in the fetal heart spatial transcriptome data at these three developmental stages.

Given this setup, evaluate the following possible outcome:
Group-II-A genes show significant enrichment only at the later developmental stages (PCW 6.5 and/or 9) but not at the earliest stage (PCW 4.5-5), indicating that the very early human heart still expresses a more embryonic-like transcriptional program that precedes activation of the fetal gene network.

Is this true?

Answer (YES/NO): YES